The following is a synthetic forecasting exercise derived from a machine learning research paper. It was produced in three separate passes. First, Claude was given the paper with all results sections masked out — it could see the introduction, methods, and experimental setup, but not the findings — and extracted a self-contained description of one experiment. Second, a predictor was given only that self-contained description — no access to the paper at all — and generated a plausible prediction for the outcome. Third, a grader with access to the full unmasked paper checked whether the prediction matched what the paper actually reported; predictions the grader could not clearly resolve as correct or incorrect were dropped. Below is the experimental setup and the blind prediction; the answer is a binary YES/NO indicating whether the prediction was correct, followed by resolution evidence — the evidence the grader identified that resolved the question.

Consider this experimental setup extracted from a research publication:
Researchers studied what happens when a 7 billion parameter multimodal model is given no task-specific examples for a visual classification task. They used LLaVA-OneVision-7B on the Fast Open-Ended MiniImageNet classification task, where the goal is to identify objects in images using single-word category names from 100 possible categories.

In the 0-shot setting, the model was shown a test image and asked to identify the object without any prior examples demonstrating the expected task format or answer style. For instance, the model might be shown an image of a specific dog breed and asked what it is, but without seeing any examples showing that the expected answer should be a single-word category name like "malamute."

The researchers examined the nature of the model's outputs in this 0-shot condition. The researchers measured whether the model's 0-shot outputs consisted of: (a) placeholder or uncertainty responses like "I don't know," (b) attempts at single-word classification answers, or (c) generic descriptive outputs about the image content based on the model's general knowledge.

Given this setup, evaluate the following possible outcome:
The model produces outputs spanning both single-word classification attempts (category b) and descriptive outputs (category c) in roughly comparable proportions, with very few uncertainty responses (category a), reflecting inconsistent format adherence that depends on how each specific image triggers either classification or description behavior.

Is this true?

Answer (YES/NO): NO